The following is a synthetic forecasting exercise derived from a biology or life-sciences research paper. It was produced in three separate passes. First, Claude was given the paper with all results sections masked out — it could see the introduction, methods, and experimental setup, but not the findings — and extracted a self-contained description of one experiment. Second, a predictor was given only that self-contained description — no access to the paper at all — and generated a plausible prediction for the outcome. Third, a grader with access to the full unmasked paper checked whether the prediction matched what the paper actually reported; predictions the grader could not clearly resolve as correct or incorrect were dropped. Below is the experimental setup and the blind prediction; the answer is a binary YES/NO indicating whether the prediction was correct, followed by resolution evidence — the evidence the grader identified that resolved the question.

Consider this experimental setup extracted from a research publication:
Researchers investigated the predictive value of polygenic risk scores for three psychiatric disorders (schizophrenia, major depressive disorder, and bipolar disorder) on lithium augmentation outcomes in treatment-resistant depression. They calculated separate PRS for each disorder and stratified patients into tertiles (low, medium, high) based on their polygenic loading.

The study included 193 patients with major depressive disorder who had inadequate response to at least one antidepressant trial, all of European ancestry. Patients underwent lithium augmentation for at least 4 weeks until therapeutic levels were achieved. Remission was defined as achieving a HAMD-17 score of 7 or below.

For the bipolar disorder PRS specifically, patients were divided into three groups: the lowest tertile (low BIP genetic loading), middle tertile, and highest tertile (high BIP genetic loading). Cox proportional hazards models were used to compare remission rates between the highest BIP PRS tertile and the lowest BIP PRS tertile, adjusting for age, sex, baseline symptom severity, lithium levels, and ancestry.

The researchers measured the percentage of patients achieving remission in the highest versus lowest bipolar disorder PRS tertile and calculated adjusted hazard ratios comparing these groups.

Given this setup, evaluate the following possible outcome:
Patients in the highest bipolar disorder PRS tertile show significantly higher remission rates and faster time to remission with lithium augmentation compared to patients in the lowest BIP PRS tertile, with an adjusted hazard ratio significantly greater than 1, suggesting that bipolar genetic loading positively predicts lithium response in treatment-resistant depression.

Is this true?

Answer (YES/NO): YES